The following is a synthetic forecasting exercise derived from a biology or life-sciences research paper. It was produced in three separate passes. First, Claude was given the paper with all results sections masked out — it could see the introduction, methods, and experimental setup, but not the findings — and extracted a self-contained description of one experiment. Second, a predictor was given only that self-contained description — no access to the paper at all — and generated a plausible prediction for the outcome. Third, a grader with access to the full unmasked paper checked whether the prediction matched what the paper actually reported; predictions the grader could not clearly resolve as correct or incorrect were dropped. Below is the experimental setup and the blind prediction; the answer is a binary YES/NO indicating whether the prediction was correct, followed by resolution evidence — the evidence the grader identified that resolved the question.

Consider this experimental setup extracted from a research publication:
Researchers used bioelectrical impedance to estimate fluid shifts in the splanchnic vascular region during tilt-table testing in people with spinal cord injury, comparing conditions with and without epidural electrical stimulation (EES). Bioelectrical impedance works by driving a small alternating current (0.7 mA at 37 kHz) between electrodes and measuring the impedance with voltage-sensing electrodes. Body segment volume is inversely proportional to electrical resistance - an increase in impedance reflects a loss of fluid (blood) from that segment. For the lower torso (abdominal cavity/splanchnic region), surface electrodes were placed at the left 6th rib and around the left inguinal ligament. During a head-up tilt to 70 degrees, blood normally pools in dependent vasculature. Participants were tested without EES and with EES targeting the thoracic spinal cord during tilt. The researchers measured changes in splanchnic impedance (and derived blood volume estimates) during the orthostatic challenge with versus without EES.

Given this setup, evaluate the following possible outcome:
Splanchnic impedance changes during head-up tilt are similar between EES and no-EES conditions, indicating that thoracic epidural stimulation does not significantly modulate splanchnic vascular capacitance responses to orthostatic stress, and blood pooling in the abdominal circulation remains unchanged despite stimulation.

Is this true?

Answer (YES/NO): NO